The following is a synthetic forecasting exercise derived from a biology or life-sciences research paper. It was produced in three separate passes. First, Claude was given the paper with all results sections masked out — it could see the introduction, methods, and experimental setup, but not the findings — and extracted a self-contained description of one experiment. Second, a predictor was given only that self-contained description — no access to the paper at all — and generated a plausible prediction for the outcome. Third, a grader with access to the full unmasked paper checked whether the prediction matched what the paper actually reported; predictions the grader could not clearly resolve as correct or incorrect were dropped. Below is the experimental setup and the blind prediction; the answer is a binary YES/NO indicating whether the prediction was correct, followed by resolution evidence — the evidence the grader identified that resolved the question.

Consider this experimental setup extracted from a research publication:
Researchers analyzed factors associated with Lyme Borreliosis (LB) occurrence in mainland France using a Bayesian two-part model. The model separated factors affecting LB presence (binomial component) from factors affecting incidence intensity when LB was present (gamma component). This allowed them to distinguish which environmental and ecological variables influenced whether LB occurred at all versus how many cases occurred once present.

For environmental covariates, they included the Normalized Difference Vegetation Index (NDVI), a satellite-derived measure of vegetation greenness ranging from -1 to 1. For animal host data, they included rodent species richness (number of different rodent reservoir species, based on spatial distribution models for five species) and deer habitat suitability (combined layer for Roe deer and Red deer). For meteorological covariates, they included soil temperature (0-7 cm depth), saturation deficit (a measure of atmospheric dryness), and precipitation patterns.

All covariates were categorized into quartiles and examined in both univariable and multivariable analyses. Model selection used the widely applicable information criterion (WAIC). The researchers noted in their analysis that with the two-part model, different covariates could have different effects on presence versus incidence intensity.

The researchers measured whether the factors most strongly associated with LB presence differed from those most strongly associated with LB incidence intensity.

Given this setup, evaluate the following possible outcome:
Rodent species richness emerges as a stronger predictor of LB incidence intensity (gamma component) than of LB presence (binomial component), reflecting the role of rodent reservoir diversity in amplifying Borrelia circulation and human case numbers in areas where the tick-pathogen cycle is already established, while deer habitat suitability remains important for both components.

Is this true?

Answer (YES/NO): NO